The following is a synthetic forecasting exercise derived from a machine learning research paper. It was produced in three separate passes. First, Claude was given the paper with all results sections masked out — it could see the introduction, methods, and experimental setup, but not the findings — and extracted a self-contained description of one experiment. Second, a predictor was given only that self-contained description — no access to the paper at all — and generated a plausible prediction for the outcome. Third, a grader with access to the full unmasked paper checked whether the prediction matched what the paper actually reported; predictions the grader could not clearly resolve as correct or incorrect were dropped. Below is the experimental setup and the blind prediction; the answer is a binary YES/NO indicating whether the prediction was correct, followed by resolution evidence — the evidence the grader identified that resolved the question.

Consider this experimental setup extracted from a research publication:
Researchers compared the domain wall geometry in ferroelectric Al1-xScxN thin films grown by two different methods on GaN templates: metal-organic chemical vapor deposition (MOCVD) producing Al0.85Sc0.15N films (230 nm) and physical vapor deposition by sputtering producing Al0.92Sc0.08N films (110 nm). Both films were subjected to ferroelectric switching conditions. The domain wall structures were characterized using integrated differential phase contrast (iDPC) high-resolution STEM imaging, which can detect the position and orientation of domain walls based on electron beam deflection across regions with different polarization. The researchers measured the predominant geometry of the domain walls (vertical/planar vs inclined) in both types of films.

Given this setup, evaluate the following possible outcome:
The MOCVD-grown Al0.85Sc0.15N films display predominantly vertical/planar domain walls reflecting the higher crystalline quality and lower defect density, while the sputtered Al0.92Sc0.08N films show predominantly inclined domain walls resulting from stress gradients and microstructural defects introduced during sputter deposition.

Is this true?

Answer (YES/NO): NO